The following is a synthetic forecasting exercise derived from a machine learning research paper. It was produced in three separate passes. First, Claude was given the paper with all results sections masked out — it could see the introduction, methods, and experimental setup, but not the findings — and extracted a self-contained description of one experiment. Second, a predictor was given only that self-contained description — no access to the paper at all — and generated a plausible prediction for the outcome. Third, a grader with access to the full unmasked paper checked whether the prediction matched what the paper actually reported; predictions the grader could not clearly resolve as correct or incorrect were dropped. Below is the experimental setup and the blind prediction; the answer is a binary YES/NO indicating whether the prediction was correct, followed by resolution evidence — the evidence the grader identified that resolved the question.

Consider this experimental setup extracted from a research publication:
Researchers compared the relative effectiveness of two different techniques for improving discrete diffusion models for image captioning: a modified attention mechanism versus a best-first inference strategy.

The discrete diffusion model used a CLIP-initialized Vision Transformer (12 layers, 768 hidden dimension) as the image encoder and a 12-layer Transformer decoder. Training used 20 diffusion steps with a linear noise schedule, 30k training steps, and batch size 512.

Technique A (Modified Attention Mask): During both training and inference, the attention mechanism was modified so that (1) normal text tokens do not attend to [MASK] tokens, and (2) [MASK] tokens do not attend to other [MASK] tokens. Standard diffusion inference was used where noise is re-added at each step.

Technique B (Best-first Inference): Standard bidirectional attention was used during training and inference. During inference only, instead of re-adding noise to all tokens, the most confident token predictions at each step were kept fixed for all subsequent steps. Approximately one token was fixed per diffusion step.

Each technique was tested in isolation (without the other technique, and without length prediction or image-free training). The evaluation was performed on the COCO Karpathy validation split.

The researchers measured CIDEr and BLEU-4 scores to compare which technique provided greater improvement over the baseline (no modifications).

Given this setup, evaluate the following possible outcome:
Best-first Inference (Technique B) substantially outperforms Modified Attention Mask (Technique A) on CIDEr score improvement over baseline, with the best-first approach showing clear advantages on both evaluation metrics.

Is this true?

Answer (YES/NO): NO